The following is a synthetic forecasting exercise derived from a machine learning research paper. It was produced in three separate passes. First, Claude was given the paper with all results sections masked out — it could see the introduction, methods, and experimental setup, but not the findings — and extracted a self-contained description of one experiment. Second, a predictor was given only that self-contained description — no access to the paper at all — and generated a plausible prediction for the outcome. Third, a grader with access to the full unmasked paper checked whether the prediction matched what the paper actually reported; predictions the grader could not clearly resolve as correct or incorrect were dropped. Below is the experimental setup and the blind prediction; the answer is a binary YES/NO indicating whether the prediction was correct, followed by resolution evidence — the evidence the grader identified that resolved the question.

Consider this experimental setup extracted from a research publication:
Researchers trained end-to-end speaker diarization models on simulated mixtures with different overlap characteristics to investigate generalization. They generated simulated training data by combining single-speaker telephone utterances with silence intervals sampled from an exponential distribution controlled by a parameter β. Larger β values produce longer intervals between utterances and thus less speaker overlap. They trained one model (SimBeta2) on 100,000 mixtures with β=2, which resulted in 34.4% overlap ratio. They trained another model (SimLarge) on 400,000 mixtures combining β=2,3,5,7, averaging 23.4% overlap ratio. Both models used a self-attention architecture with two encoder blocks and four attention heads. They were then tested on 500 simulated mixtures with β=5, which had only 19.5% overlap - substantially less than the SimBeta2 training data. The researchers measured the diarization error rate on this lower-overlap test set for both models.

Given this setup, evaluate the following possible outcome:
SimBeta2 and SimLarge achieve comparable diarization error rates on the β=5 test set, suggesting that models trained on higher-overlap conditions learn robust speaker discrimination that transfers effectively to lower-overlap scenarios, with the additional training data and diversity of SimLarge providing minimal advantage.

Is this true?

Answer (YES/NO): NO